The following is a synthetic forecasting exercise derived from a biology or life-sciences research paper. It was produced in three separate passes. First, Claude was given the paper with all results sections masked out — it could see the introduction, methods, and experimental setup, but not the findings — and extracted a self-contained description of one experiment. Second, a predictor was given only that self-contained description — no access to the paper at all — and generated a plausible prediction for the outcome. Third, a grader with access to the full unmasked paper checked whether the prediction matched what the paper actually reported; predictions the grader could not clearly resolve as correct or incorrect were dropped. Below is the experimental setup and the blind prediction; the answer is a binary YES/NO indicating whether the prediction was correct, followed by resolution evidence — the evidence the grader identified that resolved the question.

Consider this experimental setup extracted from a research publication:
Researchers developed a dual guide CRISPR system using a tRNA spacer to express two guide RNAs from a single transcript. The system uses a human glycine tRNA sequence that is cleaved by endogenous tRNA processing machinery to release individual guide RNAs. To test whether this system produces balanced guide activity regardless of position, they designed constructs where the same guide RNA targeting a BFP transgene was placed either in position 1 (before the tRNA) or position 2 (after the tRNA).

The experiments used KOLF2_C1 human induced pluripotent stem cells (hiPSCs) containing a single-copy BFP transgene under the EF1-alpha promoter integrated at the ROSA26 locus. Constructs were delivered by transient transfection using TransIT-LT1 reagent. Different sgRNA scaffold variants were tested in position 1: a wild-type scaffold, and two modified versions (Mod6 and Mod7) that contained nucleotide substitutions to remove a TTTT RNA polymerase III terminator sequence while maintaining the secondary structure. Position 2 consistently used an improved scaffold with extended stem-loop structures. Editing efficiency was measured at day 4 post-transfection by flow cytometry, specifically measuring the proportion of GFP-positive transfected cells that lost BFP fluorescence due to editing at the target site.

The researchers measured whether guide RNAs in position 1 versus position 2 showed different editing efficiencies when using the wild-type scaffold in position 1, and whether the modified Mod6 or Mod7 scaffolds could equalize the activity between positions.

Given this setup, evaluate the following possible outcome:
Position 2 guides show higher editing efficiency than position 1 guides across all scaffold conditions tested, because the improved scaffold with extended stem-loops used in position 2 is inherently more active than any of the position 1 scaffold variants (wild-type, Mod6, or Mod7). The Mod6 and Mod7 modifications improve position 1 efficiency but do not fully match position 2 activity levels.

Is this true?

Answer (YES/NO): NO